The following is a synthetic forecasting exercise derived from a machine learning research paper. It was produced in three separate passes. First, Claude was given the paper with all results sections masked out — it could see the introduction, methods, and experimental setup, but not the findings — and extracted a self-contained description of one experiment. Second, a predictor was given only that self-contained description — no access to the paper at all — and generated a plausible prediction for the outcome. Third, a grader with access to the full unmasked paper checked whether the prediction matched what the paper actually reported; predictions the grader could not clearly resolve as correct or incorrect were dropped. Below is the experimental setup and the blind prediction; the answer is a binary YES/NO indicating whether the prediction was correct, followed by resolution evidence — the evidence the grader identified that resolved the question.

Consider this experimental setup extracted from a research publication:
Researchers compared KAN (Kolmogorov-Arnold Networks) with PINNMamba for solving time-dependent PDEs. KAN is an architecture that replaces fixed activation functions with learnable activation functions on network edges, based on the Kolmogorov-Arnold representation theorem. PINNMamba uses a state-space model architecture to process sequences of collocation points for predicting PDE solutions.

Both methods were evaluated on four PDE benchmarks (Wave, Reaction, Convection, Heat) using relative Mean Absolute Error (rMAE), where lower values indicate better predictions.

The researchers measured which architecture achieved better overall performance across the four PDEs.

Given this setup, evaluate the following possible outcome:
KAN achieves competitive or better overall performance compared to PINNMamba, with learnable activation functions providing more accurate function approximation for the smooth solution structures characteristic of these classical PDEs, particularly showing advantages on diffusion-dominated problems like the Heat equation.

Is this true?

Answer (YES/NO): NO